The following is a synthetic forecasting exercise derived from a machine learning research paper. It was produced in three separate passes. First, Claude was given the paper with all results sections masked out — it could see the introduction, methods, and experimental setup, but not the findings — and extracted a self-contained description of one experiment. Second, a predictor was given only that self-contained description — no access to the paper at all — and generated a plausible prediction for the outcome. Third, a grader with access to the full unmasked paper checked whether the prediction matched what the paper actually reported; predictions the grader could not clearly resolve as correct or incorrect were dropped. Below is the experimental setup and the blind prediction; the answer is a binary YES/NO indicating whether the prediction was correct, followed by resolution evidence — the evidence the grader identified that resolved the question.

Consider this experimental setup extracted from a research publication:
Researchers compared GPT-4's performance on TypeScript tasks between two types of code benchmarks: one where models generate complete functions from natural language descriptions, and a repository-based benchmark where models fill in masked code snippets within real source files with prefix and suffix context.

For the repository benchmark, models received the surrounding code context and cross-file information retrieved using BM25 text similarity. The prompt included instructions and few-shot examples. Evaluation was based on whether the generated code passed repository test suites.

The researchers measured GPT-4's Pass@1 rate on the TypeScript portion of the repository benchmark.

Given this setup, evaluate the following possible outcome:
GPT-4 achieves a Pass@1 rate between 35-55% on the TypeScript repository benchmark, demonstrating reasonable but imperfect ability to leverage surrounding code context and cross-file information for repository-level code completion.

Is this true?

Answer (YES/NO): NO